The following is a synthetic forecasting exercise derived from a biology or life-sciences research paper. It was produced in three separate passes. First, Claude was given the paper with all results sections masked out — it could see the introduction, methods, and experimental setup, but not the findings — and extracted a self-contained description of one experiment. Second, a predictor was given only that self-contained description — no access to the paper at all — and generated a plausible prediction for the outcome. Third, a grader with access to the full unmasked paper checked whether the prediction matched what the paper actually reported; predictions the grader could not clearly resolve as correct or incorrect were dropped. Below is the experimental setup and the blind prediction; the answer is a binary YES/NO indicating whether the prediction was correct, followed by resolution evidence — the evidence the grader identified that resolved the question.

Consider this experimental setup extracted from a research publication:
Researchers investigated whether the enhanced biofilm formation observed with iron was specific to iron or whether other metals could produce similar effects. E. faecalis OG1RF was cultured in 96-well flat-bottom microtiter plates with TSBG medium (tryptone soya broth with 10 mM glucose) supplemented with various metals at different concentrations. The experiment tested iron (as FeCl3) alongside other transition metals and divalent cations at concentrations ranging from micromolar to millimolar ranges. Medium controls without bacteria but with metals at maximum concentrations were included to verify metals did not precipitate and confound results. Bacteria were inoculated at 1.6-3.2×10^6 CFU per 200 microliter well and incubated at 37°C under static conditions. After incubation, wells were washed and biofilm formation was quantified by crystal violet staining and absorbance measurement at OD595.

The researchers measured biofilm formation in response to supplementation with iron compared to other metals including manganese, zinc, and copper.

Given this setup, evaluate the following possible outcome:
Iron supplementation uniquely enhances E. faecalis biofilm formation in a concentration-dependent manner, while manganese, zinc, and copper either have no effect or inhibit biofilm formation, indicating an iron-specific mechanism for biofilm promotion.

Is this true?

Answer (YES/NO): NO